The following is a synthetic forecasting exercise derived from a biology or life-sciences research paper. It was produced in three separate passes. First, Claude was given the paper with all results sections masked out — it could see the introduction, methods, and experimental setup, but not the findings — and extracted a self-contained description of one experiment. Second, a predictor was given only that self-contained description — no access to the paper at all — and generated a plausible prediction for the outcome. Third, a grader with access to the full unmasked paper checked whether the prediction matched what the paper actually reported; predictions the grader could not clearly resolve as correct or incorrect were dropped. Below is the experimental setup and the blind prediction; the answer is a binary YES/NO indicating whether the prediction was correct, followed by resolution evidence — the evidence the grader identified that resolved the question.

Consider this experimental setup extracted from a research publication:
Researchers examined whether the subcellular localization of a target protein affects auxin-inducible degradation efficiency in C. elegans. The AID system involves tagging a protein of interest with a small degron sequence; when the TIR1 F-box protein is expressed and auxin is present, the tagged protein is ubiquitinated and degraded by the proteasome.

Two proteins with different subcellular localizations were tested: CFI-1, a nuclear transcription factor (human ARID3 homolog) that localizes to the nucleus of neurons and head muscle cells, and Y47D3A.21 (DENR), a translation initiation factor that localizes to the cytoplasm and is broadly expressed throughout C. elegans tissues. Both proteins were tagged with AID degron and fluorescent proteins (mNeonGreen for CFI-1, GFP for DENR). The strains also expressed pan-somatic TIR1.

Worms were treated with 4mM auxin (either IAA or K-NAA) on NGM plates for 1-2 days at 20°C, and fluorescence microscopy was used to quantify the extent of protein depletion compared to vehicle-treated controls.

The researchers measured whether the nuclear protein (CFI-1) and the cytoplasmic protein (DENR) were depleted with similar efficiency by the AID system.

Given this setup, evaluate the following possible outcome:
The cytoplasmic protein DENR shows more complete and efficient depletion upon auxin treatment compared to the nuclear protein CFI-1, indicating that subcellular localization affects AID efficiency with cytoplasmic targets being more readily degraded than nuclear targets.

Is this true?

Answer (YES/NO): NO